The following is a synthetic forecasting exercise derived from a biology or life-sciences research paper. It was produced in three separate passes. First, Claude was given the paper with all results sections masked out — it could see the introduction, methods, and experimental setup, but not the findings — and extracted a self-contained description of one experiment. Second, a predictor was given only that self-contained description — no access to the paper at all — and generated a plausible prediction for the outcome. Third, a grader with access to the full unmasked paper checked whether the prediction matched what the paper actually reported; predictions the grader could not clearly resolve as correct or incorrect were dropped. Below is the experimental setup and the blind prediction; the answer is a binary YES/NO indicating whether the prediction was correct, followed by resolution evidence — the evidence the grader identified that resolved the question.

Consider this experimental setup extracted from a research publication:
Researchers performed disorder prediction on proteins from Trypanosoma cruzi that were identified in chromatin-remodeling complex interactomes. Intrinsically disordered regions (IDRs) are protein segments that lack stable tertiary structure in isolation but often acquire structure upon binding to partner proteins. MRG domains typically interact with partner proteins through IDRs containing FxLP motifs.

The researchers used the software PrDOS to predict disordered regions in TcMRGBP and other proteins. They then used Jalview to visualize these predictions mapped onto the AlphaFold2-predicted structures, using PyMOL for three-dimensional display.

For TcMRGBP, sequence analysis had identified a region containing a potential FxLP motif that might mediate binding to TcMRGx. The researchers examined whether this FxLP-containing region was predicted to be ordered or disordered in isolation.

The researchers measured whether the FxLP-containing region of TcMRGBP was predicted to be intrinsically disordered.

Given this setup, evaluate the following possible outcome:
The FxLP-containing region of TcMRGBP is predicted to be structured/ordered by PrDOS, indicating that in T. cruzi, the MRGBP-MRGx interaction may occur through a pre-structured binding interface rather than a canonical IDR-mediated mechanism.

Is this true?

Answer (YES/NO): NO